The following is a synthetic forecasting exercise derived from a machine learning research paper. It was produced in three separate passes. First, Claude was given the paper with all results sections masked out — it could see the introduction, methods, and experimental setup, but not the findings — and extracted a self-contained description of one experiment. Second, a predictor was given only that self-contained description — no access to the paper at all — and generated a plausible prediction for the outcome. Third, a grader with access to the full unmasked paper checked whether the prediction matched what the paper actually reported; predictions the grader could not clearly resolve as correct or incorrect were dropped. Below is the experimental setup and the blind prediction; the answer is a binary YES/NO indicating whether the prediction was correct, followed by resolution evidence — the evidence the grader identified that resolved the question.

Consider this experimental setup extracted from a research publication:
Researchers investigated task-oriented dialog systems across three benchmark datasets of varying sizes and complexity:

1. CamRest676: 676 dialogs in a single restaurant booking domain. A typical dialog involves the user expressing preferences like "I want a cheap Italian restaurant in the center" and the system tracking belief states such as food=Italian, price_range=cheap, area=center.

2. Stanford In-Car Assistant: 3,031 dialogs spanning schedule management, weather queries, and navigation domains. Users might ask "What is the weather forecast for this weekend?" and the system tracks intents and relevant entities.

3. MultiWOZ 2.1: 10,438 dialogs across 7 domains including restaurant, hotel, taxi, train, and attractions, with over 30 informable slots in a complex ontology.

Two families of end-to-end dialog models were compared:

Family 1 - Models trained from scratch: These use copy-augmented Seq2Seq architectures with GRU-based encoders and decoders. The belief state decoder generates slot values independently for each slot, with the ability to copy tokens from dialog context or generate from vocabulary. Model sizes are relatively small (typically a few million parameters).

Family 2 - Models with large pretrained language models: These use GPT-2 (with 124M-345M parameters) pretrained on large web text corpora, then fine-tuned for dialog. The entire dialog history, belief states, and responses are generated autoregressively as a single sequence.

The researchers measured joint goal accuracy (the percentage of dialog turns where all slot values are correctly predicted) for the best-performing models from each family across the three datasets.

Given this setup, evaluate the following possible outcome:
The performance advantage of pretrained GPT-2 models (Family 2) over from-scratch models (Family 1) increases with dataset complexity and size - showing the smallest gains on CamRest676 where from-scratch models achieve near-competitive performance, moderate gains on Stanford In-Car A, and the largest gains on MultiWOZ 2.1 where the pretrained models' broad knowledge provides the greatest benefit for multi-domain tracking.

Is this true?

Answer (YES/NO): NO